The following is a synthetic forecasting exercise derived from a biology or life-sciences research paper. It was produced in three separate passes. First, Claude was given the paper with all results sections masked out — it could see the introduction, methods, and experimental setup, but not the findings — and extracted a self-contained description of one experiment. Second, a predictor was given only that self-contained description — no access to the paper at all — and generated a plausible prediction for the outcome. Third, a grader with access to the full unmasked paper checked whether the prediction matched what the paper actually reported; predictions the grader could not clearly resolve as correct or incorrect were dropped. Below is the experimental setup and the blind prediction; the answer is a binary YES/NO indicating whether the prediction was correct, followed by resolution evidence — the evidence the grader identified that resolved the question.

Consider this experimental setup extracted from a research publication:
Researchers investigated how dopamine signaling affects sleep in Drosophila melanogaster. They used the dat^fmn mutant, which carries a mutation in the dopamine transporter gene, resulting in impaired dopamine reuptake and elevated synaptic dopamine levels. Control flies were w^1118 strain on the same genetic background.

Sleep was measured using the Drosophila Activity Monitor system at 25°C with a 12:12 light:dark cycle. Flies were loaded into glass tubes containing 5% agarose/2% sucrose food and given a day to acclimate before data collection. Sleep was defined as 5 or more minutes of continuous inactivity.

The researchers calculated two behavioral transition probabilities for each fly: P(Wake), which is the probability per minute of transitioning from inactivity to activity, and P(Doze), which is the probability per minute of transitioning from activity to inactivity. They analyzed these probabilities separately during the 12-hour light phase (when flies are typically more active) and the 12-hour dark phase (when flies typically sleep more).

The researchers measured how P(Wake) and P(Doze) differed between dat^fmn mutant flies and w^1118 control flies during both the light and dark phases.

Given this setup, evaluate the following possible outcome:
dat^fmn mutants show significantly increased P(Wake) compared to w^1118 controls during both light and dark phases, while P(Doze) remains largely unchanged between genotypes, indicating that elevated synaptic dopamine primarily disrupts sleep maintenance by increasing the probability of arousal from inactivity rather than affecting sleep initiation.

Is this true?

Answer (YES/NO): YES